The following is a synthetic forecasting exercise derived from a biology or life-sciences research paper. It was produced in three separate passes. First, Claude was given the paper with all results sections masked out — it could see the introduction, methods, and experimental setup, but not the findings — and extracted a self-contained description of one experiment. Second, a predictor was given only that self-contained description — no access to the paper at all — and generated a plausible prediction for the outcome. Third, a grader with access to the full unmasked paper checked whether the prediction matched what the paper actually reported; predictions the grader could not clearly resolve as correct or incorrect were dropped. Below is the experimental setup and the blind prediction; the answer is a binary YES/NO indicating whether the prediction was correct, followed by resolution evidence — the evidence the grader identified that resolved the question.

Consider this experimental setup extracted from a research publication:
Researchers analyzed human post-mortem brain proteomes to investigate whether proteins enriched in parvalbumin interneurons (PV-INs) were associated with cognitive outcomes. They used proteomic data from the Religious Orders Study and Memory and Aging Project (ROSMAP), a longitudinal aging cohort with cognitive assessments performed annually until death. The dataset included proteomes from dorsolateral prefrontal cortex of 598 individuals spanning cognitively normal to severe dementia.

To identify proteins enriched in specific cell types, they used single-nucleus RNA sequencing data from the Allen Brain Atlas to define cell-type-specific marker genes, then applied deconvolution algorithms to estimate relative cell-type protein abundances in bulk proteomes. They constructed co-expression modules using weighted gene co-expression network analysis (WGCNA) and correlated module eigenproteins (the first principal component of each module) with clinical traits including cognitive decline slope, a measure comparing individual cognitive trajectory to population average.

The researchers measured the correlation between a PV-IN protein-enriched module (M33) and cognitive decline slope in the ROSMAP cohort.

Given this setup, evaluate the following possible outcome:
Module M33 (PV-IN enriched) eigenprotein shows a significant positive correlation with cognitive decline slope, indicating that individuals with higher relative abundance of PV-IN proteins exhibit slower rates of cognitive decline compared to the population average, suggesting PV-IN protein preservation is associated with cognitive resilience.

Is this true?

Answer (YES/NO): YES